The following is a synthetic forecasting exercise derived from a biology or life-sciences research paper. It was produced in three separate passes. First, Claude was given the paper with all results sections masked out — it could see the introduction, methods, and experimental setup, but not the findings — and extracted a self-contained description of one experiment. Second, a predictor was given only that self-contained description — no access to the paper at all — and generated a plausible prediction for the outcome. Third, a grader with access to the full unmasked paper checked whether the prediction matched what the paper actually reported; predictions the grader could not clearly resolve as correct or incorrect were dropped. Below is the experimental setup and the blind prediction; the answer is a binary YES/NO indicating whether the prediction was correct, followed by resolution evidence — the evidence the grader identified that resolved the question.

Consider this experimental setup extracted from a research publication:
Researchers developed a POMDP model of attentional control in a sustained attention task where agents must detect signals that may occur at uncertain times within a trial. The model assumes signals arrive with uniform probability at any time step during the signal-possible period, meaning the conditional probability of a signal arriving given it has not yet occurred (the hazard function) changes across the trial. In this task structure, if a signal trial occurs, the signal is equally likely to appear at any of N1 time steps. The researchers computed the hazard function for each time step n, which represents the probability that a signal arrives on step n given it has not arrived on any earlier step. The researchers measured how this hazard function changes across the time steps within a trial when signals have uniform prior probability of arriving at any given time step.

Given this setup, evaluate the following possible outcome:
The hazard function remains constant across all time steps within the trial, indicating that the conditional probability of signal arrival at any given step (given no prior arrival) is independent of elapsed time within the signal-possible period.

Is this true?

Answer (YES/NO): NO